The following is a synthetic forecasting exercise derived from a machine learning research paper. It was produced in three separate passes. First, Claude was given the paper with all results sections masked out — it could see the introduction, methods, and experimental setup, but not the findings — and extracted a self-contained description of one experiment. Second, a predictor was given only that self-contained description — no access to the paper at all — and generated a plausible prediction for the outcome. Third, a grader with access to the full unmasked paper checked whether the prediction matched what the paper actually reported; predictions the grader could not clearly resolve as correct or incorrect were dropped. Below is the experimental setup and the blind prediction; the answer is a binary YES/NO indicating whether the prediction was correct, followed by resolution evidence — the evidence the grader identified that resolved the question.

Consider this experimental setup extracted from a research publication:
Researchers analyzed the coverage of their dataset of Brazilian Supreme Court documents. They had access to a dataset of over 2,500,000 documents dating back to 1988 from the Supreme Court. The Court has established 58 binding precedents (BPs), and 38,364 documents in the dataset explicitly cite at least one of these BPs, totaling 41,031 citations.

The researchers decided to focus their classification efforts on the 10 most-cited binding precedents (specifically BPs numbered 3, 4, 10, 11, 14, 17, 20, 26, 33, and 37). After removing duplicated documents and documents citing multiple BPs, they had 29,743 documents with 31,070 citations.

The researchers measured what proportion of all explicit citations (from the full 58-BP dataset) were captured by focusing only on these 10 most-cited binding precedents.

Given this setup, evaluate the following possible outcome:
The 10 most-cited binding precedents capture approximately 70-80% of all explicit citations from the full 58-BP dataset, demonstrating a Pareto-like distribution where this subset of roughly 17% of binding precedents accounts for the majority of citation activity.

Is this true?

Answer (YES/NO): YES